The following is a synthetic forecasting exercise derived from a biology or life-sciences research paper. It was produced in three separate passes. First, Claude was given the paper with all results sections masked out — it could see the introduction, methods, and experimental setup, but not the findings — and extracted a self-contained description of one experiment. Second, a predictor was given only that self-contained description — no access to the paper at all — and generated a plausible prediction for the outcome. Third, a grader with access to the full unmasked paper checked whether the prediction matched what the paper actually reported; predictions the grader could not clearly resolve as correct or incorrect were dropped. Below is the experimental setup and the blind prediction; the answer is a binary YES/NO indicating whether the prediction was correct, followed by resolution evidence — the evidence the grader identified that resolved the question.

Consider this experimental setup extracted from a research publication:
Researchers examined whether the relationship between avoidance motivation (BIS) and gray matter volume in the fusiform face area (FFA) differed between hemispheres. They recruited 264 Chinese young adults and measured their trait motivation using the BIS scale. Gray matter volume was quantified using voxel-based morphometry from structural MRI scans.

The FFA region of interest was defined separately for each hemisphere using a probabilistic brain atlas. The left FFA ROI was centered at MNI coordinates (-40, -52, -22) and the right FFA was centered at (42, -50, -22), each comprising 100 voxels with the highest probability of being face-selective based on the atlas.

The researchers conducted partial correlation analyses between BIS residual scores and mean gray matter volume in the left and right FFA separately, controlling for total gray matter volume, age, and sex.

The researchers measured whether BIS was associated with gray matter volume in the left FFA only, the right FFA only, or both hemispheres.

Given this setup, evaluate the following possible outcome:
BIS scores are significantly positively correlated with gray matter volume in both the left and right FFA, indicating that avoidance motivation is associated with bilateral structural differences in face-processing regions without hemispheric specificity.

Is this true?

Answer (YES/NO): YES